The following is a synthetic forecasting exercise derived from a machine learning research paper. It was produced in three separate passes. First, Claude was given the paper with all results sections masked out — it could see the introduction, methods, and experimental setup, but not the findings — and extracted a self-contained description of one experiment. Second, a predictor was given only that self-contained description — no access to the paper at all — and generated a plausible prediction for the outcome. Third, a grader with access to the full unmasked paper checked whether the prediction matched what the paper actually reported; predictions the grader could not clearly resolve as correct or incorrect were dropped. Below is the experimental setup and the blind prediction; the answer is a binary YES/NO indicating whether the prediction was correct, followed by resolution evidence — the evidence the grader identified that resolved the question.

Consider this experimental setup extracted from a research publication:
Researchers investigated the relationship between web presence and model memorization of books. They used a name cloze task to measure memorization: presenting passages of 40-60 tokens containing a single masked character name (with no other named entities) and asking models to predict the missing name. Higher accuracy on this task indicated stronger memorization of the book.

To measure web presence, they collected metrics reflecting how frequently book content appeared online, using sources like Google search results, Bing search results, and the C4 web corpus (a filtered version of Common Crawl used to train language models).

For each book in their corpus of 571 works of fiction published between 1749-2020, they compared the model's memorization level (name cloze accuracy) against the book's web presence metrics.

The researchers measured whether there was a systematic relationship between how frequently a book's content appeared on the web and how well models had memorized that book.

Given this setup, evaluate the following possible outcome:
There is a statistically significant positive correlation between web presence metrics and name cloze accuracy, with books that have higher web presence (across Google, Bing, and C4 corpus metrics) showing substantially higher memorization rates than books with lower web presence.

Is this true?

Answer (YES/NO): YES